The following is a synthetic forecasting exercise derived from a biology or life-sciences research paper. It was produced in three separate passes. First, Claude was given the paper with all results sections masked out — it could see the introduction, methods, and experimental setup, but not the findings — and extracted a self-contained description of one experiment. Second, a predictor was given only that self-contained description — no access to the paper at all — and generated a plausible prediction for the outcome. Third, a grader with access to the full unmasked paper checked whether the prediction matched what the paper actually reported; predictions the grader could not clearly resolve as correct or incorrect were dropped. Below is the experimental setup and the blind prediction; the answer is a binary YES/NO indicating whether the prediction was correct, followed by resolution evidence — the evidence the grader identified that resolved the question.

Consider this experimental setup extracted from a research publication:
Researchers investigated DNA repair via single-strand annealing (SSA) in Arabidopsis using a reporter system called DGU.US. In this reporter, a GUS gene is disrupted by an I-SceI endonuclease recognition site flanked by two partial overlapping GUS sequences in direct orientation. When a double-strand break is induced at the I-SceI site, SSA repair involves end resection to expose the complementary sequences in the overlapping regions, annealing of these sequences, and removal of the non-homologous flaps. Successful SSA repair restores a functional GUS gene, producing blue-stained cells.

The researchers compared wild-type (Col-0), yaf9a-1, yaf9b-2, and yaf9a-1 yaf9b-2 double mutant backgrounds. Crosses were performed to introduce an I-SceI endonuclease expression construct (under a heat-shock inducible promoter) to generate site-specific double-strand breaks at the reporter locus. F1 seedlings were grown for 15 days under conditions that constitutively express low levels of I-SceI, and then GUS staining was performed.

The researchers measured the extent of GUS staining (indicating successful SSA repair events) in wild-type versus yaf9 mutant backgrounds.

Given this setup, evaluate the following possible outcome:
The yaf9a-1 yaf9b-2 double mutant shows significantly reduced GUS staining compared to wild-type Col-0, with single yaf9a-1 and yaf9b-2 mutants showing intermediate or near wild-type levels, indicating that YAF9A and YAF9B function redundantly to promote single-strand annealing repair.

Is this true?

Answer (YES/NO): NO